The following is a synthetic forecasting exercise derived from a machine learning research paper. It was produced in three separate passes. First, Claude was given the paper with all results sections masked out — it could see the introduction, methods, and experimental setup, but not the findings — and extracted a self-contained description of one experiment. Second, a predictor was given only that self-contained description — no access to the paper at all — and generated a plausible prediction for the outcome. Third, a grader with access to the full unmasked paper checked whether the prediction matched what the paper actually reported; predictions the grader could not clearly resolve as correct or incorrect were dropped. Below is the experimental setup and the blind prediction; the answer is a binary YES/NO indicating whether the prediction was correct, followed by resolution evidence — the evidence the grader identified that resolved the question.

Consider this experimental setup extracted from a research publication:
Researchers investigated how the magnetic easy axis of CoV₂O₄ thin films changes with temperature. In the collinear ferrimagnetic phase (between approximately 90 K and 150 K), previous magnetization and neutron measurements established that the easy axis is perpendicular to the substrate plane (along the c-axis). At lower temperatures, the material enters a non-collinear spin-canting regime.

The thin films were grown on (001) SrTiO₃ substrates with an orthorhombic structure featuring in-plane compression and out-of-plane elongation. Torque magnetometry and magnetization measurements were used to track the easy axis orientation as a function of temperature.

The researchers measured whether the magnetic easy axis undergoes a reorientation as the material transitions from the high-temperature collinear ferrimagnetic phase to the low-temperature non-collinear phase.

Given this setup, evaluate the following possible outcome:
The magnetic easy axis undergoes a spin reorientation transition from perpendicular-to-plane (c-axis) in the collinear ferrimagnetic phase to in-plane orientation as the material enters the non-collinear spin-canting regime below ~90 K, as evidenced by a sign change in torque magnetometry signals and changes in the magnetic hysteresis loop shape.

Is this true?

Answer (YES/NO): YES